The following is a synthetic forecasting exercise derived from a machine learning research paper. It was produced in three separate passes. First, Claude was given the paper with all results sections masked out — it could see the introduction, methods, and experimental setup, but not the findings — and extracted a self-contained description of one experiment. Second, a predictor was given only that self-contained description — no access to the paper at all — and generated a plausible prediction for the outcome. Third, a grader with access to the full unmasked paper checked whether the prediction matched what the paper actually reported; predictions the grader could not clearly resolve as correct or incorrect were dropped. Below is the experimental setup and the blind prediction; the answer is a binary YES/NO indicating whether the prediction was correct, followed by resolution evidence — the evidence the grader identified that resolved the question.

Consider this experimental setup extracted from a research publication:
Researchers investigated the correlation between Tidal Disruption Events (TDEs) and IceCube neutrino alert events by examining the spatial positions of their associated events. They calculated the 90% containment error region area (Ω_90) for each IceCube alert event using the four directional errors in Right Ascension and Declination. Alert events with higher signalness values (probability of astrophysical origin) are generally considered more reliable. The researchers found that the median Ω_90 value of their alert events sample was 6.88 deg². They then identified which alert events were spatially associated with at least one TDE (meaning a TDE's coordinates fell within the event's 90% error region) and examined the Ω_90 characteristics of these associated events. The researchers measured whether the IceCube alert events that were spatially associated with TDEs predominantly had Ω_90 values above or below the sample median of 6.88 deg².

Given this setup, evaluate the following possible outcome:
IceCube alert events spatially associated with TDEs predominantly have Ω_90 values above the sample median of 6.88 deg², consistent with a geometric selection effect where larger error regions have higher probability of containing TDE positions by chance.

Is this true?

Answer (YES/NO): YES